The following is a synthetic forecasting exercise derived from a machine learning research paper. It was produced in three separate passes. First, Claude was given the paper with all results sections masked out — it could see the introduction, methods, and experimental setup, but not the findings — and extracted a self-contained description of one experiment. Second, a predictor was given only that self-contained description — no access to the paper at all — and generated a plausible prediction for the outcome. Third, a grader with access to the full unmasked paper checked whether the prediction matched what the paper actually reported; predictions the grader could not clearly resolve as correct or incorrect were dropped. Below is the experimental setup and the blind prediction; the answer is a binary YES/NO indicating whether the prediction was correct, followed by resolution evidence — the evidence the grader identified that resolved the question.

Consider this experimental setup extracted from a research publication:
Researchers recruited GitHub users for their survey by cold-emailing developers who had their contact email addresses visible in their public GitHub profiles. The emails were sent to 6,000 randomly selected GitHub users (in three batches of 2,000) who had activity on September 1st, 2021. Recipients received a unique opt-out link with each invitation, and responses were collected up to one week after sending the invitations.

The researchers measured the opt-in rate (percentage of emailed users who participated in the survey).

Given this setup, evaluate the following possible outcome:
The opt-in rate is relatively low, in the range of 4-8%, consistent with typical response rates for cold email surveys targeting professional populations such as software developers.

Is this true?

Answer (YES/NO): NO